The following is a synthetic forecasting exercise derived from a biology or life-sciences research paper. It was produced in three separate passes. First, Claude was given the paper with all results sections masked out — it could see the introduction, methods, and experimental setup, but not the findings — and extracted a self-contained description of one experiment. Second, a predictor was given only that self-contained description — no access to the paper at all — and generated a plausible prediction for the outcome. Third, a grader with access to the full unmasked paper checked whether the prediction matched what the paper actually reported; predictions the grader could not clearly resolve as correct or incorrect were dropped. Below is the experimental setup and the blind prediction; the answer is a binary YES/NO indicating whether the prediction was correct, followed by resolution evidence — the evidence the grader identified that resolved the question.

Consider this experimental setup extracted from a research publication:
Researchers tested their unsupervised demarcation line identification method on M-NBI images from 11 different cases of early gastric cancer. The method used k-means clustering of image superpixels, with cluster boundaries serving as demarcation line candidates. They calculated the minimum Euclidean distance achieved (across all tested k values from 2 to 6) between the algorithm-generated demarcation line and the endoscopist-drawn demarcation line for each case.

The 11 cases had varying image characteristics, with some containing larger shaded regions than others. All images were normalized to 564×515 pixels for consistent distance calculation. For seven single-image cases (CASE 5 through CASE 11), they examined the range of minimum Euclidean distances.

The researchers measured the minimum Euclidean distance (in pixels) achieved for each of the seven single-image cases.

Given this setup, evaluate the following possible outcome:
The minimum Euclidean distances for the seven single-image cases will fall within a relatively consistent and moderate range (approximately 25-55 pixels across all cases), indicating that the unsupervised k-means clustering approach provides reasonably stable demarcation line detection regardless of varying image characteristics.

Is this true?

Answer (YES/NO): NO